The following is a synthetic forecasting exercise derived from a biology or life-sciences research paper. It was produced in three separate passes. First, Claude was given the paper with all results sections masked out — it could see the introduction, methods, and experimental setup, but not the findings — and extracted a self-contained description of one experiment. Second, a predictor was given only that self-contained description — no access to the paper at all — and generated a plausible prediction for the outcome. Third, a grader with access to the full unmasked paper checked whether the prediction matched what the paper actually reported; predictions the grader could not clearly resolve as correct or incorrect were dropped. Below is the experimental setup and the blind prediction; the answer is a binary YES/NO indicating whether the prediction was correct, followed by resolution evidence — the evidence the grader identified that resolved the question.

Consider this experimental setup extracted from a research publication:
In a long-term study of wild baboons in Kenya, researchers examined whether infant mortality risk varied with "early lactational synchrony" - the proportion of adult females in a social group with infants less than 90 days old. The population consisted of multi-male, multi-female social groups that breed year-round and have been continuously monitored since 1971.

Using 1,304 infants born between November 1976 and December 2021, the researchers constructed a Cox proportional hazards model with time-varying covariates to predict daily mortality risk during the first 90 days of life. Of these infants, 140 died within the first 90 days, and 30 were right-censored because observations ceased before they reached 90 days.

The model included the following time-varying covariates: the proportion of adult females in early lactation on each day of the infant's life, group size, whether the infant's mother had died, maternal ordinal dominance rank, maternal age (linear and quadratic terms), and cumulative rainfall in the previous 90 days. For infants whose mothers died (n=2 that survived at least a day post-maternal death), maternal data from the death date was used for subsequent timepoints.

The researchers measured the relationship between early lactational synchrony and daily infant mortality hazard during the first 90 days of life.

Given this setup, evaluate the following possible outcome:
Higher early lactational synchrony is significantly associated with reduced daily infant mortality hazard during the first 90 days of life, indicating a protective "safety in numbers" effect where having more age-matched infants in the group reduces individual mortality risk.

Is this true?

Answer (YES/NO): NO